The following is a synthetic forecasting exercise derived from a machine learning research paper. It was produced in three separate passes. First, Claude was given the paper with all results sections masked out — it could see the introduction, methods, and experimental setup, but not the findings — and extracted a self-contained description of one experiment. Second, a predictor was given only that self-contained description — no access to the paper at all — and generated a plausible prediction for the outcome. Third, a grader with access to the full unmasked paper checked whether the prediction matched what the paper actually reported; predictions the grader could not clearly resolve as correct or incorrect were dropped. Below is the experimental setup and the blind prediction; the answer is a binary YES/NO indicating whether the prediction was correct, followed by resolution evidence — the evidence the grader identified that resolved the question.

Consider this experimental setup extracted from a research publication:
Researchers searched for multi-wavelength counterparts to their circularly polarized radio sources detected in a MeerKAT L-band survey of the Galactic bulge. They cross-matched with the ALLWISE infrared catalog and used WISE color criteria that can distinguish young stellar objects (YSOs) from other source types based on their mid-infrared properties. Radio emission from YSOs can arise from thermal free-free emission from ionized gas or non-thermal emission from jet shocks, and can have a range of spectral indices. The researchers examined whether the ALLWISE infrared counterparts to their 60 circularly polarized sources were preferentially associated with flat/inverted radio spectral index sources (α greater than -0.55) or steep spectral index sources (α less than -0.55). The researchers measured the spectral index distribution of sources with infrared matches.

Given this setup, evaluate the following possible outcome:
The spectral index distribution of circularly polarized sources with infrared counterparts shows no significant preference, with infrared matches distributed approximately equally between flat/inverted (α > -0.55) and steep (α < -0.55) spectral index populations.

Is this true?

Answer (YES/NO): NO